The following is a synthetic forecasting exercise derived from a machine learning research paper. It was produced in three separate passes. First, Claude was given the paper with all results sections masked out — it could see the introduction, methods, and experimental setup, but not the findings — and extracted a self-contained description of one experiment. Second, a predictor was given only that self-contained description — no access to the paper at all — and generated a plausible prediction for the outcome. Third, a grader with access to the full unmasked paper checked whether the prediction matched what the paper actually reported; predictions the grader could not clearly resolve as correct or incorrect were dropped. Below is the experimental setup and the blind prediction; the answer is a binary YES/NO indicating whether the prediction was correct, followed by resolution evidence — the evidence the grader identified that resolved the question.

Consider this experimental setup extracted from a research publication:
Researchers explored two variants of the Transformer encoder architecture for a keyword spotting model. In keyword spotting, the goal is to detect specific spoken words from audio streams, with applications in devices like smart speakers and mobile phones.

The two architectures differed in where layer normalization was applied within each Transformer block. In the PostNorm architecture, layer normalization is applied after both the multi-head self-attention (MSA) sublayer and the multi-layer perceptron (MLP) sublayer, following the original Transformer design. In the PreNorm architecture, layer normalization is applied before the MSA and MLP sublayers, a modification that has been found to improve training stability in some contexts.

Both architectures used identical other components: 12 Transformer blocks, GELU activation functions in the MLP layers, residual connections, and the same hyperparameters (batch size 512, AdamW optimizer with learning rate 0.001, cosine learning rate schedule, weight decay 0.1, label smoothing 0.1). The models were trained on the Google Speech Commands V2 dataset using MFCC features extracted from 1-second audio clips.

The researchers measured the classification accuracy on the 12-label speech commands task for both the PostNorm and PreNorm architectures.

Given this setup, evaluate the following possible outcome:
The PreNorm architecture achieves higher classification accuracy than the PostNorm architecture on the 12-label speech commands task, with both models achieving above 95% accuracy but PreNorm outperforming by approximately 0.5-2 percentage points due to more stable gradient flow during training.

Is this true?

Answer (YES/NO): NO